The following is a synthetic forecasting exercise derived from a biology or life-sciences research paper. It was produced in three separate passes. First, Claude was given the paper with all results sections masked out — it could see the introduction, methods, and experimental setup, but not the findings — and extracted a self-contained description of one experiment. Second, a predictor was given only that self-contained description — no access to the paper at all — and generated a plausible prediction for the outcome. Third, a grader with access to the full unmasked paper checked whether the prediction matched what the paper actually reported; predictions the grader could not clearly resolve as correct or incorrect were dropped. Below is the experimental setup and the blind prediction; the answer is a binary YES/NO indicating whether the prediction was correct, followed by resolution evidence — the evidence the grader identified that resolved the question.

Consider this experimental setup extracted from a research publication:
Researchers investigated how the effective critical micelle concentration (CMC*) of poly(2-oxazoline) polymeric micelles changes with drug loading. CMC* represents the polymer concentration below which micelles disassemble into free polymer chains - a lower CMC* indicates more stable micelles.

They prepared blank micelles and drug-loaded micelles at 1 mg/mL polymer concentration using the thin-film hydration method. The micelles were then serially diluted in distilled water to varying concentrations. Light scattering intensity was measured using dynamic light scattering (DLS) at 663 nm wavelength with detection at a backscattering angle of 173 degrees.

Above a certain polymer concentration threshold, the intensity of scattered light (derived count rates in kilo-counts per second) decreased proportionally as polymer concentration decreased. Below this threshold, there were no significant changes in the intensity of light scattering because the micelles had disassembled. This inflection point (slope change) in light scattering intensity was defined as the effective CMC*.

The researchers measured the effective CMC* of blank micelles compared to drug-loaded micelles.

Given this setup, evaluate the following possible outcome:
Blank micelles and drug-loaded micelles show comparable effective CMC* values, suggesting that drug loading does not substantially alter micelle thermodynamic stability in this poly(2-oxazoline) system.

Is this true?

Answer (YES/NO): NO